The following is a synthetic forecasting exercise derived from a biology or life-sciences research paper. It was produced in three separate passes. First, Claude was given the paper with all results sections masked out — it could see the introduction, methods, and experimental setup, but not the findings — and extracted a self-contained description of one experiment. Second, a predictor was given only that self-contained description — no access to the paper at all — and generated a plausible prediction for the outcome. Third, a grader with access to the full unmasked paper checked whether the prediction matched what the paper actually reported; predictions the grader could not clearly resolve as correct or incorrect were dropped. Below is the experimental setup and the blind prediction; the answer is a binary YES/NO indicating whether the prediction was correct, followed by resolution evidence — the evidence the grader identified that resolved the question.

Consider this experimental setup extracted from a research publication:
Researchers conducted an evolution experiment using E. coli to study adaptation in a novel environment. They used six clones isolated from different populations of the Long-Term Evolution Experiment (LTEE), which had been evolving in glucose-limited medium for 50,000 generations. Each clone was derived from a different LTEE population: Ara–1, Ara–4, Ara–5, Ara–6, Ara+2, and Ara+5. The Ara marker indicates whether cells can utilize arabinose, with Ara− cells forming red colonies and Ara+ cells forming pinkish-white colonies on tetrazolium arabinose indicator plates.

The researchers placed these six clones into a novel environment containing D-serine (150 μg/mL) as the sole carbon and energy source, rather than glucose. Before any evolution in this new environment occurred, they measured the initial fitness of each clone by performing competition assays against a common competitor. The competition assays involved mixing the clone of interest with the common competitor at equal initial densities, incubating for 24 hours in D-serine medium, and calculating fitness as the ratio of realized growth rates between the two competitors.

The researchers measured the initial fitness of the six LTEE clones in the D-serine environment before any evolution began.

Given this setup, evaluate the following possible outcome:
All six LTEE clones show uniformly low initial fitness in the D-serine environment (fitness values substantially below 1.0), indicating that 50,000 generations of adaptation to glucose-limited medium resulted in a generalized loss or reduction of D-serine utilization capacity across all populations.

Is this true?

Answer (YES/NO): NO